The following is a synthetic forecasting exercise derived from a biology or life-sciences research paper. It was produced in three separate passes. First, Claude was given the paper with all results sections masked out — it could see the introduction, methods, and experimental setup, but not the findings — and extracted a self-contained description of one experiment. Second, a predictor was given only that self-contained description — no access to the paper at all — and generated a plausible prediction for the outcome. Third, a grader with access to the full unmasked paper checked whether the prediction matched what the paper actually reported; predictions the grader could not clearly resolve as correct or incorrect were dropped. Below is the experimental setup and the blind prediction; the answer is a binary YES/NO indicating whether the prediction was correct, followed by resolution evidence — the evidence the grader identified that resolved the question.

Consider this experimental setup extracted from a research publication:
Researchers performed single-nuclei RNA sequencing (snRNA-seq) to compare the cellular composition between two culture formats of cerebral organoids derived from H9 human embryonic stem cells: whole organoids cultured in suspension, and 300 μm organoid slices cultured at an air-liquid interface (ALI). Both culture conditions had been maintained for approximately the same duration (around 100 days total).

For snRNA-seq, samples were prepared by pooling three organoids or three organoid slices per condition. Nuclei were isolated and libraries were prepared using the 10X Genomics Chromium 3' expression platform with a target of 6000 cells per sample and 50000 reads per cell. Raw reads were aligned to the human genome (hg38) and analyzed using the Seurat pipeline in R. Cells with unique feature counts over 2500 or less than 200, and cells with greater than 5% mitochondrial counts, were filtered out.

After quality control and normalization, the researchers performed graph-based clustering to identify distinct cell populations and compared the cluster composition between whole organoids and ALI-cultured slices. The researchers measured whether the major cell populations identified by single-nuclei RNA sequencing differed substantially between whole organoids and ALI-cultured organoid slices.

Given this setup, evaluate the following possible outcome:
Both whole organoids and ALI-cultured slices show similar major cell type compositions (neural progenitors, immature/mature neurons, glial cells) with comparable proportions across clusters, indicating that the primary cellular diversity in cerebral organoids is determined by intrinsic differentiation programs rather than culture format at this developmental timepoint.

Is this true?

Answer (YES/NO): NO